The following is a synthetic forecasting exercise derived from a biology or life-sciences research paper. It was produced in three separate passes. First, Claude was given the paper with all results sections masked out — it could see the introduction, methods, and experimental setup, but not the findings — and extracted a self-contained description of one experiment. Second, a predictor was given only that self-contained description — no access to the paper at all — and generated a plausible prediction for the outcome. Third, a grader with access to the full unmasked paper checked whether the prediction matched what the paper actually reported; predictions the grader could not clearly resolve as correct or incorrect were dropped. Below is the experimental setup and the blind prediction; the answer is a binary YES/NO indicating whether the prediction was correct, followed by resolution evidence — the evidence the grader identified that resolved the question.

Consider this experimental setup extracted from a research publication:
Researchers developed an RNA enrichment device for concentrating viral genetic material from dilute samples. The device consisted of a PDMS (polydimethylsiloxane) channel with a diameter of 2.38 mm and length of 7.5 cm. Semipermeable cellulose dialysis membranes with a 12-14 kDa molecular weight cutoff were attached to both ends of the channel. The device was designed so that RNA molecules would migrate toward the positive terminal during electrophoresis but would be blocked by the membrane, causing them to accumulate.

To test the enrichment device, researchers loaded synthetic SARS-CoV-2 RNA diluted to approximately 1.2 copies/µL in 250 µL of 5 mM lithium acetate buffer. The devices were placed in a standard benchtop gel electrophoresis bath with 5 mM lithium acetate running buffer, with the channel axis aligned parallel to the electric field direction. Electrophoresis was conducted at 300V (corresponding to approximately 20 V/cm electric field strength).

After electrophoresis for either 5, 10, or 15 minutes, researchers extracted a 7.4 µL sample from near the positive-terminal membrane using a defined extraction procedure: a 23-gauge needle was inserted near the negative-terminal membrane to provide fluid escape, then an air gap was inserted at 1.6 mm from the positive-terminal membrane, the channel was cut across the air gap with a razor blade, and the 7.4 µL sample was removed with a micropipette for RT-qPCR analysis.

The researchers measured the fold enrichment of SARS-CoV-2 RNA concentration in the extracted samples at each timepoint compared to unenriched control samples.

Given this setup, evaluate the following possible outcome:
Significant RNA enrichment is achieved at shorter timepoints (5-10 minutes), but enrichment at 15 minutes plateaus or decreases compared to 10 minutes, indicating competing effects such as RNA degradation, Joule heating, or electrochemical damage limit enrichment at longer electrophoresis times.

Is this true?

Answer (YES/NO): YES